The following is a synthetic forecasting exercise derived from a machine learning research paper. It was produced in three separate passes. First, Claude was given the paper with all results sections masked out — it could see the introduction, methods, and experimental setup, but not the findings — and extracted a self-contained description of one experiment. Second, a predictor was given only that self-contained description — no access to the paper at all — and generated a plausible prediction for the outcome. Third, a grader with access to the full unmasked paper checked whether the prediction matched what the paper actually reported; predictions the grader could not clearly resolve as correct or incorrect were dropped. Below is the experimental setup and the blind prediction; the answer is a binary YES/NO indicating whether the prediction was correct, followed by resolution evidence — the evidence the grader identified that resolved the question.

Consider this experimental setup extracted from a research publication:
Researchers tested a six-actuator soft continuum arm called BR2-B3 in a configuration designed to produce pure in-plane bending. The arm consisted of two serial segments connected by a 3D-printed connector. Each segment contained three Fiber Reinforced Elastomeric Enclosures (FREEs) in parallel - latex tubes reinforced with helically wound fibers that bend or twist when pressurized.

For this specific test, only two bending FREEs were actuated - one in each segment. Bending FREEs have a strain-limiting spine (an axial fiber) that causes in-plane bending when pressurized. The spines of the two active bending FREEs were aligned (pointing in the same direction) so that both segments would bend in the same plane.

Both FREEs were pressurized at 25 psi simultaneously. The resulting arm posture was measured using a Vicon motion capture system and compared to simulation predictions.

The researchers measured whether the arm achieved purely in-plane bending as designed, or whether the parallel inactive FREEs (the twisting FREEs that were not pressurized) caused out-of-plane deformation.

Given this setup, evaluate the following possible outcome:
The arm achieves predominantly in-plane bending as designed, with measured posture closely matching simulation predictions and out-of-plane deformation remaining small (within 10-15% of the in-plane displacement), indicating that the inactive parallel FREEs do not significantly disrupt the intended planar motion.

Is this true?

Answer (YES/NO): YES